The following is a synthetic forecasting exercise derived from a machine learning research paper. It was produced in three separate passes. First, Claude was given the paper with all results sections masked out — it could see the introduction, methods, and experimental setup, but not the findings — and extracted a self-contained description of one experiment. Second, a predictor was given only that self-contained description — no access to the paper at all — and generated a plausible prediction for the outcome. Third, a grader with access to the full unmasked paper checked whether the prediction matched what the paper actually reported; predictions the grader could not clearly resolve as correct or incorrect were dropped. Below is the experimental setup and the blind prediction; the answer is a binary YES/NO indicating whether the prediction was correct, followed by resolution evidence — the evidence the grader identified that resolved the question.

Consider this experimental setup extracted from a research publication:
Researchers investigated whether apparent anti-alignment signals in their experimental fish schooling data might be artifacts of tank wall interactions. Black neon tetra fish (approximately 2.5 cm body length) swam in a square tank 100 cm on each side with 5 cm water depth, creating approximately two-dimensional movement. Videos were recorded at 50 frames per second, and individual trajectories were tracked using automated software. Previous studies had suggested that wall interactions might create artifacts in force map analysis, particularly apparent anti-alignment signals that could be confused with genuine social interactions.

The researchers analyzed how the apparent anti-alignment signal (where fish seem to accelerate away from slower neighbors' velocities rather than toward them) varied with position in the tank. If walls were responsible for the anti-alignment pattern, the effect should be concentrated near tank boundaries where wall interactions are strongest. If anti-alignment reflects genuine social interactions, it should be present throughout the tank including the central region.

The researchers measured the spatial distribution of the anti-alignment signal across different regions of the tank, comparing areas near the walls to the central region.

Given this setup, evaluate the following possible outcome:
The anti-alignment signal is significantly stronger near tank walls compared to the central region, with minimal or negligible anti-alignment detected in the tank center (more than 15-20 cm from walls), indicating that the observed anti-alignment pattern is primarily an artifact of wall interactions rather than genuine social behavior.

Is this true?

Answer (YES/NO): NO